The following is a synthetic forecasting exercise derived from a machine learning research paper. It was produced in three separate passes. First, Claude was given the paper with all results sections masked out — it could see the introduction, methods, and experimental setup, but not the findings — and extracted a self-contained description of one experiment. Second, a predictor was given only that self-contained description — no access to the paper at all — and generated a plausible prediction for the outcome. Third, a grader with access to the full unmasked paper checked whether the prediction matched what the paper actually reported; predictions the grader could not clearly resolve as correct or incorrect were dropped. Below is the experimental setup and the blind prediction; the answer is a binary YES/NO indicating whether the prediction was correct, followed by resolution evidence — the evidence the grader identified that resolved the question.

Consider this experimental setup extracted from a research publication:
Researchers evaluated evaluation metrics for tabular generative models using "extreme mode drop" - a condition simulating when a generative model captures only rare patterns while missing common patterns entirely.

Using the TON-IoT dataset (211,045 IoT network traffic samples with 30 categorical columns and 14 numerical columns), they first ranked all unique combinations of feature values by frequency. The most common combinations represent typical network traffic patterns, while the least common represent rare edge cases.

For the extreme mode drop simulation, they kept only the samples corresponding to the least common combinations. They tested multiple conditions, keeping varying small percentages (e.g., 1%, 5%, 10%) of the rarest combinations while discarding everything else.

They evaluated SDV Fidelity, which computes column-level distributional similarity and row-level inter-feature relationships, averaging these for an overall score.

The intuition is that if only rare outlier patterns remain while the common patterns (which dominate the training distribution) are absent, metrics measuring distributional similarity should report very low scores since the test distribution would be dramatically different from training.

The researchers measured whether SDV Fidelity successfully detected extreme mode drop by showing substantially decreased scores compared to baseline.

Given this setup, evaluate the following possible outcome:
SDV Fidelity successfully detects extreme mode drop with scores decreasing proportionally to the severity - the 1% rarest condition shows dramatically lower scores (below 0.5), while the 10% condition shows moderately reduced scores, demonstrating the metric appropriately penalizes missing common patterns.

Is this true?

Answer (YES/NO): NO